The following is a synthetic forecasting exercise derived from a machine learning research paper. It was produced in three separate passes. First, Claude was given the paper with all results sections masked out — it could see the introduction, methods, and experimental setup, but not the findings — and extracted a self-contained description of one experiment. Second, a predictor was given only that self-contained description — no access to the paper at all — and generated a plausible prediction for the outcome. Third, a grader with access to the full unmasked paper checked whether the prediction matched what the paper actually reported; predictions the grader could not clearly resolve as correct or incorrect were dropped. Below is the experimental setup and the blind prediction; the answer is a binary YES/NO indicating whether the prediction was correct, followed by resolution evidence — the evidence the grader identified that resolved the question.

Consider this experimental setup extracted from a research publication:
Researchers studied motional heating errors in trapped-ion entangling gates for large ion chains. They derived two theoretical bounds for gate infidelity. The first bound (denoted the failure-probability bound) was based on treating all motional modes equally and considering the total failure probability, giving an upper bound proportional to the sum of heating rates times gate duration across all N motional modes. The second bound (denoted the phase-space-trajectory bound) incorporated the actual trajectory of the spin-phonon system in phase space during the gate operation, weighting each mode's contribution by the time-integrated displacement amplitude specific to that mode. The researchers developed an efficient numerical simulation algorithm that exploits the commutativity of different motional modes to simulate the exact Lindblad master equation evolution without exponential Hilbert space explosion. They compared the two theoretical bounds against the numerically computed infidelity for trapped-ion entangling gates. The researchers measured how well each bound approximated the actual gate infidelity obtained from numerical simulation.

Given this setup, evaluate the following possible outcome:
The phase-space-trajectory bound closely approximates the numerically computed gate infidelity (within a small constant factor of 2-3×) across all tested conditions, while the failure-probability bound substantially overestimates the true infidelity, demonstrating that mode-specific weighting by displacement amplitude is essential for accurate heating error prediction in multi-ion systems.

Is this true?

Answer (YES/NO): NO